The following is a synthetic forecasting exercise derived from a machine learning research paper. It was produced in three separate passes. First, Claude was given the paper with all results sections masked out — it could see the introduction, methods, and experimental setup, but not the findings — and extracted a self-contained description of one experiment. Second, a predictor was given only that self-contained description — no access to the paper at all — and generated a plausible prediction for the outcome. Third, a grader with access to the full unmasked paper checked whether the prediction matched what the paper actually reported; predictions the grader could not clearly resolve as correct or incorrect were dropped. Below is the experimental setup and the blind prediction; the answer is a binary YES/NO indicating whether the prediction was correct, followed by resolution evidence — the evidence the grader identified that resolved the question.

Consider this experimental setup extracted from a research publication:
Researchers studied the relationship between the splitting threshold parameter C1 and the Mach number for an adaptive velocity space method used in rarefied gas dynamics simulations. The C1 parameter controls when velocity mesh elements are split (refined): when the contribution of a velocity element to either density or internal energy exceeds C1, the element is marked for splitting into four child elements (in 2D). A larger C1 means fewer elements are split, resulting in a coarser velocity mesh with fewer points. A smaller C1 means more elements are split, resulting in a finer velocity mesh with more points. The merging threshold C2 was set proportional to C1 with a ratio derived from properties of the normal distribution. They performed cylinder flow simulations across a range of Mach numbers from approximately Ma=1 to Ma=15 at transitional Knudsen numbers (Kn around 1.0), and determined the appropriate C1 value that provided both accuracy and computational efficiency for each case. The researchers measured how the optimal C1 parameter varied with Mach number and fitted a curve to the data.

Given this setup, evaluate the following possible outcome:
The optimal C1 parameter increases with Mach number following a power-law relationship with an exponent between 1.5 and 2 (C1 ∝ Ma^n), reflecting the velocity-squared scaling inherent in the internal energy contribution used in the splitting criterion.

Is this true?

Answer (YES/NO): NO